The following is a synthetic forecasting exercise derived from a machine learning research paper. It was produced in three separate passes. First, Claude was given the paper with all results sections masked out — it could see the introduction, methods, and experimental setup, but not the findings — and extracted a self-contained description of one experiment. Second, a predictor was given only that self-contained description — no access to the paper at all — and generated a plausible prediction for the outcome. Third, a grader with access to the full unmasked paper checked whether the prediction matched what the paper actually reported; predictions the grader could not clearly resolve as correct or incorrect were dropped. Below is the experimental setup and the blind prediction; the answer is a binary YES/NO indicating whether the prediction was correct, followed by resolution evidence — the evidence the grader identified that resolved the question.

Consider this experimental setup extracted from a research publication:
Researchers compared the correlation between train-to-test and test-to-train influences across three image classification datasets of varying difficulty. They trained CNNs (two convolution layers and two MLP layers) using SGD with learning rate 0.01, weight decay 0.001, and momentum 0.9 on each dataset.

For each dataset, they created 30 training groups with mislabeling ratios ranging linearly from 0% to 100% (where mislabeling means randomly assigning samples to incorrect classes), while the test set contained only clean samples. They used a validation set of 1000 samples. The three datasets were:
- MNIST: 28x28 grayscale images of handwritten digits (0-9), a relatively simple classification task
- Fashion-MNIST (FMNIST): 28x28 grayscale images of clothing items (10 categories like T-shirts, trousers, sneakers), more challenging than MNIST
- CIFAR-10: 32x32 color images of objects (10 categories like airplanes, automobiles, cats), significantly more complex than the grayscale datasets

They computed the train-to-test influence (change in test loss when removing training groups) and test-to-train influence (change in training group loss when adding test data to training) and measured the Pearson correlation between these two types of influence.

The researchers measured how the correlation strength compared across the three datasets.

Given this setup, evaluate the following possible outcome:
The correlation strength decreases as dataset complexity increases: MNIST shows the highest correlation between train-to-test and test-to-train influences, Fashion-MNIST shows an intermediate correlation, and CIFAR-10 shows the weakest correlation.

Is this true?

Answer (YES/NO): NO